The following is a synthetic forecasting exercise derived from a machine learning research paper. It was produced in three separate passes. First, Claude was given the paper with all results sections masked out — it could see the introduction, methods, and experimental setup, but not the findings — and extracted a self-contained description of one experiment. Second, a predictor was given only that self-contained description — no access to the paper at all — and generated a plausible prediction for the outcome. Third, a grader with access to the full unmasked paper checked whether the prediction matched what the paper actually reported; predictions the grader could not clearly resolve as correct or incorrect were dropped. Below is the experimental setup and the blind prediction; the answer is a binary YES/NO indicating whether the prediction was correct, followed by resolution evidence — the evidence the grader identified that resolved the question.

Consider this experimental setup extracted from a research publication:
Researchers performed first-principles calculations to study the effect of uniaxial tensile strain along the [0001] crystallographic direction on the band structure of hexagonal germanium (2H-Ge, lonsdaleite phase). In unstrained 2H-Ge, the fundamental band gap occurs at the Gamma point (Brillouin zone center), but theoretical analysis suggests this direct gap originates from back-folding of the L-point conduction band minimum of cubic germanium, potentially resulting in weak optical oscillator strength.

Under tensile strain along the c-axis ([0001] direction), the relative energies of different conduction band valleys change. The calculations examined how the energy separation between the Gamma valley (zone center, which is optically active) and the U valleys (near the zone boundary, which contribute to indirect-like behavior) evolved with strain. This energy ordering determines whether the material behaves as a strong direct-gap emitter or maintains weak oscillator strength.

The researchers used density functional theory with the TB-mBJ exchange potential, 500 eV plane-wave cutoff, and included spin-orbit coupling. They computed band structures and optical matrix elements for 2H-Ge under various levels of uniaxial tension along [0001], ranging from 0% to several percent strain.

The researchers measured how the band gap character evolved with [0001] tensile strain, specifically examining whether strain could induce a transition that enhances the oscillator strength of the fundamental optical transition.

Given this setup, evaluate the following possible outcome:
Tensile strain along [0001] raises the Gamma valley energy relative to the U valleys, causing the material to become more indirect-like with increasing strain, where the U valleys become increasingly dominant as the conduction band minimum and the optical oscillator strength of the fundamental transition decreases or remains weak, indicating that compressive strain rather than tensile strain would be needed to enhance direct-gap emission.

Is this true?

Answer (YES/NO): NO